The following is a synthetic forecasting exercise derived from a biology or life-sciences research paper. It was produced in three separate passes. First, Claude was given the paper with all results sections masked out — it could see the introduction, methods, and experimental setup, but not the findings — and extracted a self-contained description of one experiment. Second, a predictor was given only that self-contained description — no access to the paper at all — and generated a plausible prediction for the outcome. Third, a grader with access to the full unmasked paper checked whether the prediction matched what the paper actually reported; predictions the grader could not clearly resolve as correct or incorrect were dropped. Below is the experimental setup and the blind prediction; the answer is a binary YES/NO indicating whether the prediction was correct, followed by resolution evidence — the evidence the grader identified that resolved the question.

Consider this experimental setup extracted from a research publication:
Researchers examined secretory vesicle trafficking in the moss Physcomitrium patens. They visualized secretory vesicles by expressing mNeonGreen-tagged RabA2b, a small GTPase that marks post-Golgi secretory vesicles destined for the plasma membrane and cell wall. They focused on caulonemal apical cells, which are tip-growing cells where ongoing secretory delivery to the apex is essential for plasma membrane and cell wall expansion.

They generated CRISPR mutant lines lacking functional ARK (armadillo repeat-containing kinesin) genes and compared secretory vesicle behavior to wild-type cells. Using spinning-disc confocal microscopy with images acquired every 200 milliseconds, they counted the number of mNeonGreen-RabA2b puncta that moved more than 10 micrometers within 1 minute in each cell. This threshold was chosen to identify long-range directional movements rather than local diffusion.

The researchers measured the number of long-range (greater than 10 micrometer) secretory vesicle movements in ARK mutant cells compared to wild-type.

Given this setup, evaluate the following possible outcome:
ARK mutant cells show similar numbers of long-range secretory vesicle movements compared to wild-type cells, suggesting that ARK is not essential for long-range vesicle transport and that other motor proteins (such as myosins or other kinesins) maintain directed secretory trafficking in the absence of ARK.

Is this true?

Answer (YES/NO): NO